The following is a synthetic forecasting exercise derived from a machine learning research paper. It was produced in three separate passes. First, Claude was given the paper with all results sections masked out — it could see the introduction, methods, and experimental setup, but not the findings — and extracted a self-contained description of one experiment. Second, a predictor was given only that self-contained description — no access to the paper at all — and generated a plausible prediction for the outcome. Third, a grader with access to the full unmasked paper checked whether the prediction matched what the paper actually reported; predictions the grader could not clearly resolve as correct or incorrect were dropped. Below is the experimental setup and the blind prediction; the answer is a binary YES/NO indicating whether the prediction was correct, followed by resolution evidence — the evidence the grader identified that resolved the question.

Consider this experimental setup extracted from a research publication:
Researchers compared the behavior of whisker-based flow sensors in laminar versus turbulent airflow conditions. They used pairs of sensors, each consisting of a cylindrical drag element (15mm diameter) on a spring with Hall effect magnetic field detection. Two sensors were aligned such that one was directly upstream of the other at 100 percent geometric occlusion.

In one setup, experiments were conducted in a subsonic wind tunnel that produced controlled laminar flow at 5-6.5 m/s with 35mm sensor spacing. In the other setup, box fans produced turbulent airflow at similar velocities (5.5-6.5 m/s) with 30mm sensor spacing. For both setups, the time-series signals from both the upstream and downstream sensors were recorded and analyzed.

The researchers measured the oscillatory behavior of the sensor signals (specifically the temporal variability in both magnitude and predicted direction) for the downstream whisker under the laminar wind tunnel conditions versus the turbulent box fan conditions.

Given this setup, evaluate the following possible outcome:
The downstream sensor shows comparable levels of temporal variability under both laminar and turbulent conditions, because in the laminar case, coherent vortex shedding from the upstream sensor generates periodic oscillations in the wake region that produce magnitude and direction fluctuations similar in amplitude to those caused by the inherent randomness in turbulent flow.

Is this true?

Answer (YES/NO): NO